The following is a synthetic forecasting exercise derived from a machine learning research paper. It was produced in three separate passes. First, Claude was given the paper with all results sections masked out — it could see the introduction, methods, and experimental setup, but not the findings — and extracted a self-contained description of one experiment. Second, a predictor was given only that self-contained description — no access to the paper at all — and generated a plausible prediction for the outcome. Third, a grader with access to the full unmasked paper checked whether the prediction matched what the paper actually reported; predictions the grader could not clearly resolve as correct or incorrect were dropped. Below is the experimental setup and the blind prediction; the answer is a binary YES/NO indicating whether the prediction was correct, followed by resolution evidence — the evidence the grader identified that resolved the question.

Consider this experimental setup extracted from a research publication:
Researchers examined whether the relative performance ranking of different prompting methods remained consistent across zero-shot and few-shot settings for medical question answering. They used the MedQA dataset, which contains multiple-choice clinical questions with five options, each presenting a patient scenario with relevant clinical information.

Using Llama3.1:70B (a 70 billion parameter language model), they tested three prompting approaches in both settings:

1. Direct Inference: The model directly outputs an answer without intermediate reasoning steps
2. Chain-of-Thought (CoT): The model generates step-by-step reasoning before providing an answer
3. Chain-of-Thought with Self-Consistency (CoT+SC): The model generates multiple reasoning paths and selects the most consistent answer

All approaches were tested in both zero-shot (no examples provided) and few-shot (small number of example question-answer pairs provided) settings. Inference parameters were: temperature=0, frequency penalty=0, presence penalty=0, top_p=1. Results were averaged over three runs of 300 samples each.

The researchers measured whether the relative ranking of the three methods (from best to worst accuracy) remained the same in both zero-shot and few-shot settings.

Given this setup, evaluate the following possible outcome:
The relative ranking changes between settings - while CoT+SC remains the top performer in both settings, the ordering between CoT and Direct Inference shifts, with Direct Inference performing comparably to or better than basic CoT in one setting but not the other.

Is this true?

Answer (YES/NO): NO